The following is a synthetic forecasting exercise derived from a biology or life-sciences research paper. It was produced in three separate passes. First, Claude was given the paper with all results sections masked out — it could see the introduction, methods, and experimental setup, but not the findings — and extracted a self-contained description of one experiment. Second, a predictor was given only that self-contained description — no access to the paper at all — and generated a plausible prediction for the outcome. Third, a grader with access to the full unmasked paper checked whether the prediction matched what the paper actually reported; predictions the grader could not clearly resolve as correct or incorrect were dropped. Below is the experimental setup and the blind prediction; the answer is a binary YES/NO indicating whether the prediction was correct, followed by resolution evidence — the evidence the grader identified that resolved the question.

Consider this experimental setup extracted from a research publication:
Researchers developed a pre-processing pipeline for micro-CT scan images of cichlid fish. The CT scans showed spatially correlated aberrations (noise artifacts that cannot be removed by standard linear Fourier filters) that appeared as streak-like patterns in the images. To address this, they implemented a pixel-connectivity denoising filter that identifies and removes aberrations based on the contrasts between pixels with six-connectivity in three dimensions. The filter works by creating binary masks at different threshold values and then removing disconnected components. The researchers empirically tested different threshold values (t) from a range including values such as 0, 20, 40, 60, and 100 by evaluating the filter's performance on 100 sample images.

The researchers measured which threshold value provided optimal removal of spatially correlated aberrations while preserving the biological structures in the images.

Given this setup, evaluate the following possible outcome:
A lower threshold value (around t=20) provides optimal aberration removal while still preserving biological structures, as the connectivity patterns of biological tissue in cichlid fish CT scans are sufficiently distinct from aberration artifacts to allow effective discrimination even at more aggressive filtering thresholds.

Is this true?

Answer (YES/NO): NO